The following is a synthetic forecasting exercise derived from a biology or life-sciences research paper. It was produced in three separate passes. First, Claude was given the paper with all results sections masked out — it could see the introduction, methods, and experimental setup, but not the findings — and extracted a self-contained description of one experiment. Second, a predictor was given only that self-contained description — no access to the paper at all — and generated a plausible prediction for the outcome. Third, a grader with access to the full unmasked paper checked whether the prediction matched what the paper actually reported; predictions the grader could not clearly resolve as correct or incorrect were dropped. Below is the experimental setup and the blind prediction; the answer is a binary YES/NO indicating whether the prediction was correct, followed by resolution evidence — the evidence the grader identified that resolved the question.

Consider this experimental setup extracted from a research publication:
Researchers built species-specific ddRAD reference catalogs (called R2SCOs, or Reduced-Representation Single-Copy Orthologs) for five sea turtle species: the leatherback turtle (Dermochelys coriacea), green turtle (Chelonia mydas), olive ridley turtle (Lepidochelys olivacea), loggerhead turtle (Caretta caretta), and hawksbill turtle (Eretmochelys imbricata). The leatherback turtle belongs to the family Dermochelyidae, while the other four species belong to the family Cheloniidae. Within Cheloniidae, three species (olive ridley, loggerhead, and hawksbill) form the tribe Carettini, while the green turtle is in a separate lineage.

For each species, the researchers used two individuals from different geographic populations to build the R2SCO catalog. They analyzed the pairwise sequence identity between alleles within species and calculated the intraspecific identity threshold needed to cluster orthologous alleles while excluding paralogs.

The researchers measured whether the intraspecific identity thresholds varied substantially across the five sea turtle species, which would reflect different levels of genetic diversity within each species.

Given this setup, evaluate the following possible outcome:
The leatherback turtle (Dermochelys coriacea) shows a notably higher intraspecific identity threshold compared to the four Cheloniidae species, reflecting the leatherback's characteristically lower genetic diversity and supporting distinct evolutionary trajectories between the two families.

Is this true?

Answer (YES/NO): NO